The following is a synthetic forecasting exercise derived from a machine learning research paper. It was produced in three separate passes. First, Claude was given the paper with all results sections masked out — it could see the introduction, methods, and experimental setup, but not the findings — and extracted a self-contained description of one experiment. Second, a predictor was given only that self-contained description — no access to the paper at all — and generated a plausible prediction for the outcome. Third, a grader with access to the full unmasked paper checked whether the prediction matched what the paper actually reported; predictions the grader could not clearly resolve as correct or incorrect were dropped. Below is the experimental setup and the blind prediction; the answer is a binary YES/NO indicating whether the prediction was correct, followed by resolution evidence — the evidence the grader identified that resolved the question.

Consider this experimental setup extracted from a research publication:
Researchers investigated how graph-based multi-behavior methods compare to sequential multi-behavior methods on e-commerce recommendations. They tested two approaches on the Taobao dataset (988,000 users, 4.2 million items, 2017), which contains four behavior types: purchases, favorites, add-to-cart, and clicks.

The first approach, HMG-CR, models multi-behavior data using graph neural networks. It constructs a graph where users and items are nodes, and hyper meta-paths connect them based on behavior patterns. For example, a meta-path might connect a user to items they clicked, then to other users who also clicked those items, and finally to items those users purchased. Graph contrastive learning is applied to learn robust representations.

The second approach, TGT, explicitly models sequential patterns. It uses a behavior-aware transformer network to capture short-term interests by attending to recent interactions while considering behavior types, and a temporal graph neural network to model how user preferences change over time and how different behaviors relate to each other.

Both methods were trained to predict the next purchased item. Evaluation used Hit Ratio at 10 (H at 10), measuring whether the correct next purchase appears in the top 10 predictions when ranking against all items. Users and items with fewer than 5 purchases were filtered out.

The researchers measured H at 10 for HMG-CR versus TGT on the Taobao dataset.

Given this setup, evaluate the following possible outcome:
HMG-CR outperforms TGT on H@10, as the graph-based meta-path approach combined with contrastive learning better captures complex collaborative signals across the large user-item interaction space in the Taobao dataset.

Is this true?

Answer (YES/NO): NO